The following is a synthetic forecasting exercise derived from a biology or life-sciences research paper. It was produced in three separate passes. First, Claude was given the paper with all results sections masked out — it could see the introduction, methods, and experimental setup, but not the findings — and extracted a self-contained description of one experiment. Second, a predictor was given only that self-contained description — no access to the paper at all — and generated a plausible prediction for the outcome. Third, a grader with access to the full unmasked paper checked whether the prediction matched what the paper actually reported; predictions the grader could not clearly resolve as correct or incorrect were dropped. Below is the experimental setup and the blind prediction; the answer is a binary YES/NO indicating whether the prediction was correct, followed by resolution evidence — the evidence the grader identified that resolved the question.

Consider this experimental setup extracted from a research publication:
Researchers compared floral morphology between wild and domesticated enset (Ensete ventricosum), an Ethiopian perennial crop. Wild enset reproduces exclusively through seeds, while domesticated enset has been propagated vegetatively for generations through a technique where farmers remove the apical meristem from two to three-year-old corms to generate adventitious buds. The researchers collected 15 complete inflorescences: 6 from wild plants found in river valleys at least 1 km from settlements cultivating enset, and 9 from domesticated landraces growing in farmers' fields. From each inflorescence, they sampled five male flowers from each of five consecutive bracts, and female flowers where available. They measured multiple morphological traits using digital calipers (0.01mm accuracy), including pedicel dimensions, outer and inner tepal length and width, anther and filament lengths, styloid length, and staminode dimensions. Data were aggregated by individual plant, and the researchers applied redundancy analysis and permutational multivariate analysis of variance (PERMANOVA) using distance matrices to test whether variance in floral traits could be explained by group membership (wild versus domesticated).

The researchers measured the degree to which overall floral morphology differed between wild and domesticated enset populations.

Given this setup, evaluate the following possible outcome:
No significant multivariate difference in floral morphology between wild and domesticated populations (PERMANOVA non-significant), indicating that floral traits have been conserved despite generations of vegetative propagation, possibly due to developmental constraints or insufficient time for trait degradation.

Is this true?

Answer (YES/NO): NO